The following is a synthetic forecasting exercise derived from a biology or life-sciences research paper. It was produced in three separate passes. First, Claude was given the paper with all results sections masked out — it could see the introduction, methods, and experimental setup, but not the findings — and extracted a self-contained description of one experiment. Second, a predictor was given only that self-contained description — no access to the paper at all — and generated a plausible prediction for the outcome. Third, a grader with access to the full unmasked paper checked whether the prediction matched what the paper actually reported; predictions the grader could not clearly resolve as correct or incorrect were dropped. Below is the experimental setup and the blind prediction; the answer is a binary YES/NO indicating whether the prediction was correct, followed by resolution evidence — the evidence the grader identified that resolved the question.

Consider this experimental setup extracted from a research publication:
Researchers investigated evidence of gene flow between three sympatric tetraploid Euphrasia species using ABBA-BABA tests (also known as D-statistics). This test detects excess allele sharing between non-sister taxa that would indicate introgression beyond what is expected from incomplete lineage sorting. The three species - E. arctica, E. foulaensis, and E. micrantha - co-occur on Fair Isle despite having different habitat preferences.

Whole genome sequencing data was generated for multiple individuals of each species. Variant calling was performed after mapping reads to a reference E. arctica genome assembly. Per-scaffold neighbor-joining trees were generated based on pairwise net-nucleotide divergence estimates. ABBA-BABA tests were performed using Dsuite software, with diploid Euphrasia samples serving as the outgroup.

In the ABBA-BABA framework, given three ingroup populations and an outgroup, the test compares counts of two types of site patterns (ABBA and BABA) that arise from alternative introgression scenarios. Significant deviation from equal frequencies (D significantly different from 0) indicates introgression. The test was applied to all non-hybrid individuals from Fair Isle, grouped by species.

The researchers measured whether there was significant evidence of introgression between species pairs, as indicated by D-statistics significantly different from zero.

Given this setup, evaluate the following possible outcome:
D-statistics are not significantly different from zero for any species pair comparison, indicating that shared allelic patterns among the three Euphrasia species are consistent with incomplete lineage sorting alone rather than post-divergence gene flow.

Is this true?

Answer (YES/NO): YES